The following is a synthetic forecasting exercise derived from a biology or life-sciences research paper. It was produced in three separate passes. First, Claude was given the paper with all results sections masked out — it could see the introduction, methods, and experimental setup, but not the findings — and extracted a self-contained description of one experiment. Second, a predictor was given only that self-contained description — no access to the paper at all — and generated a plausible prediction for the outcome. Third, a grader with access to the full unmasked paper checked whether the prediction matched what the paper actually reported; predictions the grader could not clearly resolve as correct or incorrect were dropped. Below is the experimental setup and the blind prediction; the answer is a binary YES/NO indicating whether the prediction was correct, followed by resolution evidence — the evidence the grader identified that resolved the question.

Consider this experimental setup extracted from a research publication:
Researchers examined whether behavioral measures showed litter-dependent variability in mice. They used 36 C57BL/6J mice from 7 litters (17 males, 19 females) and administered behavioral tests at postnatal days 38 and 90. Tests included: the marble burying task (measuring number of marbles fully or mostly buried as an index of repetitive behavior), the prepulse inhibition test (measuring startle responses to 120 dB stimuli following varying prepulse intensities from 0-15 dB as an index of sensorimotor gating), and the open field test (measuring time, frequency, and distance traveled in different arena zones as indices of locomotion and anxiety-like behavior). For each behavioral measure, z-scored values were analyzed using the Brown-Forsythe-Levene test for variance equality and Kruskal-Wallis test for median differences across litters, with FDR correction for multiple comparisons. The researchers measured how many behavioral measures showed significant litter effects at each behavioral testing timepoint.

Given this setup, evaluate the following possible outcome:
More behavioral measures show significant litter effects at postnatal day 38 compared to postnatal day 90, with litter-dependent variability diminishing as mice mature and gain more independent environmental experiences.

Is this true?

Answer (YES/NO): NO